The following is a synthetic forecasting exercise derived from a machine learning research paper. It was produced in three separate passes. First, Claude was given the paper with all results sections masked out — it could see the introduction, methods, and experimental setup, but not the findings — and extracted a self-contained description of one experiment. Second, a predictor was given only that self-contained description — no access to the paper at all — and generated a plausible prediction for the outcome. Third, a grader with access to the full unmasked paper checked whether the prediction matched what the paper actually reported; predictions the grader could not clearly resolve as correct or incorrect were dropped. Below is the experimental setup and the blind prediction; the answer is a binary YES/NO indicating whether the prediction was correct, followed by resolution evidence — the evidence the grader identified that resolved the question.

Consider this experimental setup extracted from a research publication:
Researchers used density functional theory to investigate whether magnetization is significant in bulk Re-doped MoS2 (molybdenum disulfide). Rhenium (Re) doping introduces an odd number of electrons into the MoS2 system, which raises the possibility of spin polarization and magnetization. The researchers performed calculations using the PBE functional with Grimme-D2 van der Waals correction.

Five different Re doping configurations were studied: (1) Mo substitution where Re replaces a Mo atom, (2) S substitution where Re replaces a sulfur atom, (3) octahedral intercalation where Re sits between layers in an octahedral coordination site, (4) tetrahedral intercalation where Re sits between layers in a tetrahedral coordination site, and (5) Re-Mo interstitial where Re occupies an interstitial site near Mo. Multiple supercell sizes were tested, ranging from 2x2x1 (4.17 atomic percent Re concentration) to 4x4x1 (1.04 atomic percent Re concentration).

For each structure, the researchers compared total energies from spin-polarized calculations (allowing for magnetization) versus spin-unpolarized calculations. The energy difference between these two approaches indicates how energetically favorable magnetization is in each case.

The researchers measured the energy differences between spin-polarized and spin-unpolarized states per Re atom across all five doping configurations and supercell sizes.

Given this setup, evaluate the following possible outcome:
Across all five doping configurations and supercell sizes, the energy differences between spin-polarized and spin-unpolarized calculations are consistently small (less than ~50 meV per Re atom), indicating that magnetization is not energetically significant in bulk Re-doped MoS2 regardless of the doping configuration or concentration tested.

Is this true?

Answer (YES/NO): NO